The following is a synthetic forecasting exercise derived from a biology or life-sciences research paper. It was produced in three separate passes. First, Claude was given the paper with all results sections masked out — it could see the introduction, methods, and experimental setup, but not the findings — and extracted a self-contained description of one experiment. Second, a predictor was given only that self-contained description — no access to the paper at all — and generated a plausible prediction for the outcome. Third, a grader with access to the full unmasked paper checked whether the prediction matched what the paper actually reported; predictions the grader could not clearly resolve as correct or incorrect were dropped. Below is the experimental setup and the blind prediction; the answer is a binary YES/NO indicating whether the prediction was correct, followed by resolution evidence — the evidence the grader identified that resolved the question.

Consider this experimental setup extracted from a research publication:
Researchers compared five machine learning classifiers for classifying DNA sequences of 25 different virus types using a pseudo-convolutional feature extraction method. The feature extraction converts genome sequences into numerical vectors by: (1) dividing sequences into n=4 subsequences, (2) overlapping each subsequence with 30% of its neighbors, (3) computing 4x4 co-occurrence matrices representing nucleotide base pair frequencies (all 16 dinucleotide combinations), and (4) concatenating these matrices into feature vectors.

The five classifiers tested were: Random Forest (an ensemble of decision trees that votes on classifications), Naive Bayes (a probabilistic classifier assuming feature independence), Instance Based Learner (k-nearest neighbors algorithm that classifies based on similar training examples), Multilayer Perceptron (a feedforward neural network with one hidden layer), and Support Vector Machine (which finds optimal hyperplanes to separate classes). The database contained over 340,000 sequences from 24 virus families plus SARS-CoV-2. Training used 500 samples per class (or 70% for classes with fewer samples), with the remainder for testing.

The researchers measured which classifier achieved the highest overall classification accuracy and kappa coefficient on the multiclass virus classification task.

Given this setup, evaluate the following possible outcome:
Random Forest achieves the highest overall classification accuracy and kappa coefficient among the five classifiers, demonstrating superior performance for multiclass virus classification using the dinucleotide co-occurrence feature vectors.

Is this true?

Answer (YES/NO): YES